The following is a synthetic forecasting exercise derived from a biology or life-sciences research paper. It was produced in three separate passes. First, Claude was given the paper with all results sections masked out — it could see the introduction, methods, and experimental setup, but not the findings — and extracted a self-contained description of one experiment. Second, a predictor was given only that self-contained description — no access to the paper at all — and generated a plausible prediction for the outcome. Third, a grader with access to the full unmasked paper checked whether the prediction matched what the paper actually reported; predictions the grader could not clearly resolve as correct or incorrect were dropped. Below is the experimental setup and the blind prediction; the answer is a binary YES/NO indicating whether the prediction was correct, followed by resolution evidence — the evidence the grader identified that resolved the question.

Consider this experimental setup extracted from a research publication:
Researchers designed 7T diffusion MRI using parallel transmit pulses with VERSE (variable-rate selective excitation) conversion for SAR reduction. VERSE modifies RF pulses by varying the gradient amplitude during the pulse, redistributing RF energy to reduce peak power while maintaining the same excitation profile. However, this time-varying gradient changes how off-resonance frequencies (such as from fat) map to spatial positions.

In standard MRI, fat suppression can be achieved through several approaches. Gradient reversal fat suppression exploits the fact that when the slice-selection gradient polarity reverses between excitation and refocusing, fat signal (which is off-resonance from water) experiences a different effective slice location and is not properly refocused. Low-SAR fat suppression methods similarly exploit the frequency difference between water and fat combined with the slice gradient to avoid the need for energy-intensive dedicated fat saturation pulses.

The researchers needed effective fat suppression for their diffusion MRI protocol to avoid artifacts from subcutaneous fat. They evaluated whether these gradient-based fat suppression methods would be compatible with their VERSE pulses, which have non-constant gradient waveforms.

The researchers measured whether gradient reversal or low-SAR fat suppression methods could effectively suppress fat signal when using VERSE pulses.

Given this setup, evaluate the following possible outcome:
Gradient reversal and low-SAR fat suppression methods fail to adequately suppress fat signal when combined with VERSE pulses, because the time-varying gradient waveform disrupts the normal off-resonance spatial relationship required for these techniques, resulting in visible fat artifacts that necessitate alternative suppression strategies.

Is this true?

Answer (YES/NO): YES